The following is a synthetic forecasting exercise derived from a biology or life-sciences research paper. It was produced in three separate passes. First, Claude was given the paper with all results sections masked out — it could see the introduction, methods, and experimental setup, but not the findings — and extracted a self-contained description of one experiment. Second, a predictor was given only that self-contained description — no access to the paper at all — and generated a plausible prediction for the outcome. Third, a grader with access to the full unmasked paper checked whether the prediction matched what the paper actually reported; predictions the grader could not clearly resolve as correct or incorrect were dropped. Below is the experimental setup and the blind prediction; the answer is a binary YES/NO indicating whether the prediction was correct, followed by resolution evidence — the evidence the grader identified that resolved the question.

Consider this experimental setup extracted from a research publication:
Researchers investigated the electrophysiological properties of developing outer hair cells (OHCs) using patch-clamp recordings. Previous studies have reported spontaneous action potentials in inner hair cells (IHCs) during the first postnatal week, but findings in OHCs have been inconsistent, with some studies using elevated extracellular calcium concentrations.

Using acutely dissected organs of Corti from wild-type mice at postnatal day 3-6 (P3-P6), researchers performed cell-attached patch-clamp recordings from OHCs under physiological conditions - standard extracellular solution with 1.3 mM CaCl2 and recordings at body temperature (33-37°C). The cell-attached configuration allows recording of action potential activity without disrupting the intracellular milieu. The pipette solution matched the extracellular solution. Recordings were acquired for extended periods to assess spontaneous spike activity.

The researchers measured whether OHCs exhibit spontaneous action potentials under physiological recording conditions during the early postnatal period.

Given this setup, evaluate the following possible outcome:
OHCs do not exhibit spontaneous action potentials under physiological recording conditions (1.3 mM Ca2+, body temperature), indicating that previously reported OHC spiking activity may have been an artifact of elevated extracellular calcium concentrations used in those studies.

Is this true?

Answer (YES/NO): NO